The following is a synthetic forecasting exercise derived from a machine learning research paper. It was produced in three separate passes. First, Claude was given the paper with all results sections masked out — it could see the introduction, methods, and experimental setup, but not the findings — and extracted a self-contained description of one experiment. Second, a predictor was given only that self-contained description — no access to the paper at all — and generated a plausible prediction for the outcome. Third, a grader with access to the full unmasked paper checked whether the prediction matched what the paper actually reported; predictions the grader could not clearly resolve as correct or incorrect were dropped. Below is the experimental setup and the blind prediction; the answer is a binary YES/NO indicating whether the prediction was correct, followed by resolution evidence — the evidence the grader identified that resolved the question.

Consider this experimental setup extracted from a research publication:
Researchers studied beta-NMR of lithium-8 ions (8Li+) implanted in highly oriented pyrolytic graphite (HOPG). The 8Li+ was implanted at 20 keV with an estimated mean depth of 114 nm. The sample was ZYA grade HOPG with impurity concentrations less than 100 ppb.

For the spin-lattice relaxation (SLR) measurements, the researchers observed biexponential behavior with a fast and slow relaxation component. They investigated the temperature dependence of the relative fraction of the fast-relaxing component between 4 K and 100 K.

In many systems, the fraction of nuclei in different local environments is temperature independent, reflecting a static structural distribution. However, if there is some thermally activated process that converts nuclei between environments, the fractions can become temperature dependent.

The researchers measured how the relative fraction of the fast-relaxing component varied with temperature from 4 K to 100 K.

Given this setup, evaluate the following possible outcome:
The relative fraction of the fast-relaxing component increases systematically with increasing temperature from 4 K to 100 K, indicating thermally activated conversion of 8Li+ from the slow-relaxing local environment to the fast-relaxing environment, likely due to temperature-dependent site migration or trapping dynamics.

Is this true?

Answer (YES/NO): YES